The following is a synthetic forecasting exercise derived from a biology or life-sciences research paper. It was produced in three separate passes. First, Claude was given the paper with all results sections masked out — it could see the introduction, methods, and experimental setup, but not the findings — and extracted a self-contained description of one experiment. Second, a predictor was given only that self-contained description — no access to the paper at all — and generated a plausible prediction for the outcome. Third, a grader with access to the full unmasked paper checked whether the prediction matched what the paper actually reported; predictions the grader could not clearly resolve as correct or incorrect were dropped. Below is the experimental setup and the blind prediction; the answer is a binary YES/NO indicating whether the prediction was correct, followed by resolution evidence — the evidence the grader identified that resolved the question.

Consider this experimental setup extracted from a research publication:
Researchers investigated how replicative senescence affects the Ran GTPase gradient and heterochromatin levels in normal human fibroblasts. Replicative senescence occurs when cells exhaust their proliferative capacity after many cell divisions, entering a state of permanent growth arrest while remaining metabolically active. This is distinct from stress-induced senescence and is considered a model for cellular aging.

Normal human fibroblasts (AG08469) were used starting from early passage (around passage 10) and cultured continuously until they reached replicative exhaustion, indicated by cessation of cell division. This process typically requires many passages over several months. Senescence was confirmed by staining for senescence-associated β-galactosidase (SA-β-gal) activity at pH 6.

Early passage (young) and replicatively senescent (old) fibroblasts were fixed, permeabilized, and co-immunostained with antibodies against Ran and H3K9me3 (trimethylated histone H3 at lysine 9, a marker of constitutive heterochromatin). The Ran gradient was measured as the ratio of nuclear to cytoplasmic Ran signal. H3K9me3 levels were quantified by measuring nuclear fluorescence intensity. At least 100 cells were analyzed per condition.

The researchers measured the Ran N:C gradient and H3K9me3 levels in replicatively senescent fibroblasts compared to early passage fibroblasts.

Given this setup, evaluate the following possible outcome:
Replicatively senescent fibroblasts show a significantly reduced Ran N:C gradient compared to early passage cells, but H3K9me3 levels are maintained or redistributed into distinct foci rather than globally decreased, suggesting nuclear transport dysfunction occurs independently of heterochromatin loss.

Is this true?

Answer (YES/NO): NO